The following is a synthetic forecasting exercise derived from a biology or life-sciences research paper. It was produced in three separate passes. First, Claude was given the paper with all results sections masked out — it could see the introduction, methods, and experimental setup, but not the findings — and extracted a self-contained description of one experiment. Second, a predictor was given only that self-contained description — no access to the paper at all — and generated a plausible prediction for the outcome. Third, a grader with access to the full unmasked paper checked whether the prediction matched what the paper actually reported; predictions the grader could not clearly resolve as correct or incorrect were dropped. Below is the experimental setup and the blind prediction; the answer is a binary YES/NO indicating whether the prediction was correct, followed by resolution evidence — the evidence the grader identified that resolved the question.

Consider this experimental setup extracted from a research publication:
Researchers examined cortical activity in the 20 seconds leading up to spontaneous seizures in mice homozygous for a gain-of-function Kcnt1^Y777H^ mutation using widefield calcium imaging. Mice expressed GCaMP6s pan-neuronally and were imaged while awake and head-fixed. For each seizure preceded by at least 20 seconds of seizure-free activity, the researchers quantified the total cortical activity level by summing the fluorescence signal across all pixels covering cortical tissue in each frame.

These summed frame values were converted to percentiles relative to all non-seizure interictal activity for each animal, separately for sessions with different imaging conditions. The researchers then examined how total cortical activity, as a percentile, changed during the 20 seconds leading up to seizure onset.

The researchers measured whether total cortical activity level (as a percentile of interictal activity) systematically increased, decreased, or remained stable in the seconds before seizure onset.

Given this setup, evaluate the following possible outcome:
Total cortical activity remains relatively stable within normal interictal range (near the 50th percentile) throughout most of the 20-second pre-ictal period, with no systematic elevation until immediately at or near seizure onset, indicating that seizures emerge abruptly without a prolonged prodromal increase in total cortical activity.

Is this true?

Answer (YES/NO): YES